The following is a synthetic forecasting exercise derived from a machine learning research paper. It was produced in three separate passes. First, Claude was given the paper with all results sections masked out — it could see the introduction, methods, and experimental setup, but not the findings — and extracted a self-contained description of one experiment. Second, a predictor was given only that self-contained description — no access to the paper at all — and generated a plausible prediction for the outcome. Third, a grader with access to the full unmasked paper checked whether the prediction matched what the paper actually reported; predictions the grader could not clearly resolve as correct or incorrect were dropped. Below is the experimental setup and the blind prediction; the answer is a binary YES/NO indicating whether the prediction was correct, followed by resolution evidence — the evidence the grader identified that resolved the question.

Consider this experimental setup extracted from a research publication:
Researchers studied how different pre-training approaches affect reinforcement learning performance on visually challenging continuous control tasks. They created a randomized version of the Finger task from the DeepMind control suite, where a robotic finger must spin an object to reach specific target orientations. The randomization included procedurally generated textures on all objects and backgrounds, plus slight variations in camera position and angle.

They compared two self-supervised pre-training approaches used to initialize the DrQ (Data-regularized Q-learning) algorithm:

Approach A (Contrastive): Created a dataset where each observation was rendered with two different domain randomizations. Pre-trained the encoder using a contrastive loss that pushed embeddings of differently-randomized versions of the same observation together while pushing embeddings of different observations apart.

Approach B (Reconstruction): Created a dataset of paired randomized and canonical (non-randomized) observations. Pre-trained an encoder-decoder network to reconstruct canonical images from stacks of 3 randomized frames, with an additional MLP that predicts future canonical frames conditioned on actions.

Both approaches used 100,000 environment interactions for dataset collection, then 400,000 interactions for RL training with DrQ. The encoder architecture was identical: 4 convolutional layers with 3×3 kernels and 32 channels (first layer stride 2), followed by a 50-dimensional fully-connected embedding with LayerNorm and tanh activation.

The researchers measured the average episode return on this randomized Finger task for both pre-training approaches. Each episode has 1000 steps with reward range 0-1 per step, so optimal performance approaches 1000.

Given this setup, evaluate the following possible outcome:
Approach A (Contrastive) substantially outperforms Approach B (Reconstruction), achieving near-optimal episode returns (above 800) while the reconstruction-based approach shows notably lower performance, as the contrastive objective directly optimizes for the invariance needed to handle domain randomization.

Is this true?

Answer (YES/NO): YES